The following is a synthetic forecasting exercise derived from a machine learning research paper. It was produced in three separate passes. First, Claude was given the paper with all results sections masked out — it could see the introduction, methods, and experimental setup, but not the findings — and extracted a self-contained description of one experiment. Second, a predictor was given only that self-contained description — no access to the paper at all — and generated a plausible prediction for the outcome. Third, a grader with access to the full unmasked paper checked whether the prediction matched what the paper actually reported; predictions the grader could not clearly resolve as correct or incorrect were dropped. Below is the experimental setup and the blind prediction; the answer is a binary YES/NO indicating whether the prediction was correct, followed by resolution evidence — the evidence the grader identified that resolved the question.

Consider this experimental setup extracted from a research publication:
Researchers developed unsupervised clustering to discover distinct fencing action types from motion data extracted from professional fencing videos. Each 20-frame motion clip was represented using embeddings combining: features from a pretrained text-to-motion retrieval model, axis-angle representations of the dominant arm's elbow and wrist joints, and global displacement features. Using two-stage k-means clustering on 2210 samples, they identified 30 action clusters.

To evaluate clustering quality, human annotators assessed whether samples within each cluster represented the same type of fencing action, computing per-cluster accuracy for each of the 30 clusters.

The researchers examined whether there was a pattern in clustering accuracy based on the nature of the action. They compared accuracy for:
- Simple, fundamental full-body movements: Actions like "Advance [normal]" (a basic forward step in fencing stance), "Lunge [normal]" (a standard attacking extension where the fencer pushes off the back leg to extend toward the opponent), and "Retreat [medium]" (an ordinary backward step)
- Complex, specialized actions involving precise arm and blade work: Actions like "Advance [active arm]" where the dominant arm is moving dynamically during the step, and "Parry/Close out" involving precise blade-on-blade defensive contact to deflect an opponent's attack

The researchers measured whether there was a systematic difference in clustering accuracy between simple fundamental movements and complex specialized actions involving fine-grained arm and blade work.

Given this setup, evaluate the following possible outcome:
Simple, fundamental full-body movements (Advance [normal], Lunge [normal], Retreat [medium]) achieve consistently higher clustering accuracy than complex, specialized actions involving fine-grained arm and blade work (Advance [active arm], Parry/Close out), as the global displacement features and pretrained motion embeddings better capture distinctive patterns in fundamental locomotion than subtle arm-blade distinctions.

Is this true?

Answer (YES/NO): YES